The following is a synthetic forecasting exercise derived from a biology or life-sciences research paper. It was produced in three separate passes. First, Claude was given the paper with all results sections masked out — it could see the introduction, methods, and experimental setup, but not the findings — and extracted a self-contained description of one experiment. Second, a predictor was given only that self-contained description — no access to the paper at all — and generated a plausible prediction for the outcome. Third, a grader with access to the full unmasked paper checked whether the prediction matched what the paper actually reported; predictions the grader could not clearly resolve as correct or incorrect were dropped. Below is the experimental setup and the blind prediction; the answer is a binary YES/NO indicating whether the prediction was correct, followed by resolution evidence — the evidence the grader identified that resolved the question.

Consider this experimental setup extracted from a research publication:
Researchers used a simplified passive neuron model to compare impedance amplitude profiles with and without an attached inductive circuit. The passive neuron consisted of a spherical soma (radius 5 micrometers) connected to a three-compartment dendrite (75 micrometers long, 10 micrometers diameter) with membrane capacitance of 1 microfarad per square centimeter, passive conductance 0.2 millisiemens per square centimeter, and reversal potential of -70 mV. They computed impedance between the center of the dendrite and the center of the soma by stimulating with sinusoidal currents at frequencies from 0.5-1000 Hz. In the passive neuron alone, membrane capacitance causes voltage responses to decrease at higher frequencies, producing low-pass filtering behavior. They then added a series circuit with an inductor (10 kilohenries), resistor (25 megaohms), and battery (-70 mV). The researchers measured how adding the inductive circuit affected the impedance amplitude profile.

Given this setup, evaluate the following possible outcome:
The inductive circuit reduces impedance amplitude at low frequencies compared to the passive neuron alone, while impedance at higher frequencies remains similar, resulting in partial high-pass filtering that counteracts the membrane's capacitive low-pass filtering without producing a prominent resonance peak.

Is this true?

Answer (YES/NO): NO